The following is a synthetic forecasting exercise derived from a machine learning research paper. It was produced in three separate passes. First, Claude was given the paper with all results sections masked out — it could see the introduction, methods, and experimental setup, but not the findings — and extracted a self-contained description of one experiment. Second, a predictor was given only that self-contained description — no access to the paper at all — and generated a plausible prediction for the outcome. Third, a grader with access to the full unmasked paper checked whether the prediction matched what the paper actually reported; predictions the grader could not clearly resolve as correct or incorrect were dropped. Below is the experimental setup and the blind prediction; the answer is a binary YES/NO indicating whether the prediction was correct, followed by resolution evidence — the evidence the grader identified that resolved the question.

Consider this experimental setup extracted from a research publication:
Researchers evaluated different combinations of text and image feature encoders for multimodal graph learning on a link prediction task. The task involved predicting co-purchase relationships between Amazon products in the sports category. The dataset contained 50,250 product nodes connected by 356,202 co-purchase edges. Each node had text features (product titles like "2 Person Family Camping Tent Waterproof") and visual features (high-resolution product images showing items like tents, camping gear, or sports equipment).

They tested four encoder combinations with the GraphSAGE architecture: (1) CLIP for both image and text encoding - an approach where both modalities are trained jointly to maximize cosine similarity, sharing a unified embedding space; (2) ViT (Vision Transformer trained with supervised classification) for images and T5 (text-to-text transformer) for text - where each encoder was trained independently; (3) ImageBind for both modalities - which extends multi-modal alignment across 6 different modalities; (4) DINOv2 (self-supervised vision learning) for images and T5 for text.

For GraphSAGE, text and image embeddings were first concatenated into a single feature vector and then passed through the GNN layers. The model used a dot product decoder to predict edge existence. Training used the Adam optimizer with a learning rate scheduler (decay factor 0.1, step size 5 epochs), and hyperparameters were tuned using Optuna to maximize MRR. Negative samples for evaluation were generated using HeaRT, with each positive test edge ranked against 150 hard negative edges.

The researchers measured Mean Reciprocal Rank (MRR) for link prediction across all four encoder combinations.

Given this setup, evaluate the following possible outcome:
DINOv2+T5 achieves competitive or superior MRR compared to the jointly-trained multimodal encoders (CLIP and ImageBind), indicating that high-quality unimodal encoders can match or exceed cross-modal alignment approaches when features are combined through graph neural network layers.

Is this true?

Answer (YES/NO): NO